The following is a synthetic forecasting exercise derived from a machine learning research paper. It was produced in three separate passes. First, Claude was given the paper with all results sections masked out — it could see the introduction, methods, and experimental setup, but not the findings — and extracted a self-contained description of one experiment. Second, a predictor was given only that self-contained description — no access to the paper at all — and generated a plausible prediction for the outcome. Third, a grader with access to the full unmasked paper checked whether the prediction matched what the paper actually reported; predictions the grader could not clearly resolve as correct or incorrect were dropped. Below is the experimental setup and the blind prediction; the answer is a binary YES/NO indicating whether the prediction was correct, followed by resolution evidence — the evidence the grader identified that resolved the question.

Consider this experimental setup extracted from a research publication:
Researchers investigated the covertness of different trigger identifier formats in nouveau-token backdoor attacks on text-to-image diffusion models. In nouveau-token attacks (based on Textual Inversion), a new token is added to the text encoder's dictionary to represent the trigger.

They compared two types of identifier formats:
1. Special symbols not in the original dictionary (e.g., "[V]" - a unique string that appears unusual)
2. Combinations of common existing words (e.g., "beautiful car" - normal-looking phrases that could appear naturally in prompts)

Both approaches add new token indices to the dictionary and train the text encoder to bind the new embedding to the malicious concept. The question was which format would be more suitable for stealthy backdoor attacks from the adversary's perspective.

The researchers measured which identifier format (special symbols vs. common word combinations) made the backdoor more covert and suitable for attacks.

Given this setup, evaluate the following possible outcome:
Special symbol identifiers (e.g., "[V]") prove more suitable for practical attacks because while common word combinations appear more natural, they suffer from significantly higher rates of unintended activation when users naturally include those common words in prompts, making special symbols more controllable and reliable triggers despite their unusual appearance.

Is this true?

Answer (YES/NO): NO